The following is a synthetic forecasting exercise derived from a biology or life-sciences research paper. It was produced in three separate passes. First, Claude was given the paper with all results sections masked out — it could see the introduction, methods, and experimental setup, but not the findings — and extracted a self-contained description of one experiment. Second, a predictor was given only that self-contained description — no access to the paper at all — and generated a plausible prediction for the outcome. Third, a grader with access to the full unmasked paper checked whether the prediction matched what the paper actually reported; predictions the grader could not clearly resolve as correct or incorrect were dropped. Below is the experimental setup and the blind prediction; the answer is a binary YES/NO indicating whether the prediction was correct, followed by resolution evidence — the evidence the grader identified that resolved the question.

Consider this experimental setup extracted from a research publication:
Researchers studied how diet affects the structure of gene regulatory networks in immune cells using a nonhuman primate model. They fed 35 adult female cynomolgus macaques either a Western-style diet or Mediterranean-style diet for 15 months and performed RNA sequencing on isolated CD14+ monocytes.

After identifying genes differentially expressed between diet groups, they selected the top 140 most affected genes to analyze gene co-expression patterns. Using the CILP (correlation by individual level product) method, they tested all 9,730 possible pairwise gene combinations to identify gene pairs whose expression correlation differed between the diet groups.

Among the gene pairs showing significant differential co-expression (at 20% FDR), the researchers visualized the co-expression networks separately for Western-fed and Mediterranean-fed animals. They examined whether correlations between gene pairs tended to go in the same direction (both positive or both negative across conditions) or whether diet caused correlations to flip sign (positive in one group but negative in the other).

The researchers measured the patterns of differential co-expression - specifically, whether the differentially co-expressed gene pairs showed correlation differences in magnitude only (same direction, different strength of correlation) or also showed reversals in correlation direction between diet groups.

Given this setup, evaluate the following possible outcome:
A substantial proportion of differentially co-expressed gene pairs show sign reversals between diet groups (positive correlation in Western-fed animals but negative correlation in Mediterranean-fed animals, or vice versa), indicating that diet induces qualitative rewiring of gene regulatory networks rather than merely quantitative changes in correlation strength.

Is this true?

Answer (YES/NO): YES